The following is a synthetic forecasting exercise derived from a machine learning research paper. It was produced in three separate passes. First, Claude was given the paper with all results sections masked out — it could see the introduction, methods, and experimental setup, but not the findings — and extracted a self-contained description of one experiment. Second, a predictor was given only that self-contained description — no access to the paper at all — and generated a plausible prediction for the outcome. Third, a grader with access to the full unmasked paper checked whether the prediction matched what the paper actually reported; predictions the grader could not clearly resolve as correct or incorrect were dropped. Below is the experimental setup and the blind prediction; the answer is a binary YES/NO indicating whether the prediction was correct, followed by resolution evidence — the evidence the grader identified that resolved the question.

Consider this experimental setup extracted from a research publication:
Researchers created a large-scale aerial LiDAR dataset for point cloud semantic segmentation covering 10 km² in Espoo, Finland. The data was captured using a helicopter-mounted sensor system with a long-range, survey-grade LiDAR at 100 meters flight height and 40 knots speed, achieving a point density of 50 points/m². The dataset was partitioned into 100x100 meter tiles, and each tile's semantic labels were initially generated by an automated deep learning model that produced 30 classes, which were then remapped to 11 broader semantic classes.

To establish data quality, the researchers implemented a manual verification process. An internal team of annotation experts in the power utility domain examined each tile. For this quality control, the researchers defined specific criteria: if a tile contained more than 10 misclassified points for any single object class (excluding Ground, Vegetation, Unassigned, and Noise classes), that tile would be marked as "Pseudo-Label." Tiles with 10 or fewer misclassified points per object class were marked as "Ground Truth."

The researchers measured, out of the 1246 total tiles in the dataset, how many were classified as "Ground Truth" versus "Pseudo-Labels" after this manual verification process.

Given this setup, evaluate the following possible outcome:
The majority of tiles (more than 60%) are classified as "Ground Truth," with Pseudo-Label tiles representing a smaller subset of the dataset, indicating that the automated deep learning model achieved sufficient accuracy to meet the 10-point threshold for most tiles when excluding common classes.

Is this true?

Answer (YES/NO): NO